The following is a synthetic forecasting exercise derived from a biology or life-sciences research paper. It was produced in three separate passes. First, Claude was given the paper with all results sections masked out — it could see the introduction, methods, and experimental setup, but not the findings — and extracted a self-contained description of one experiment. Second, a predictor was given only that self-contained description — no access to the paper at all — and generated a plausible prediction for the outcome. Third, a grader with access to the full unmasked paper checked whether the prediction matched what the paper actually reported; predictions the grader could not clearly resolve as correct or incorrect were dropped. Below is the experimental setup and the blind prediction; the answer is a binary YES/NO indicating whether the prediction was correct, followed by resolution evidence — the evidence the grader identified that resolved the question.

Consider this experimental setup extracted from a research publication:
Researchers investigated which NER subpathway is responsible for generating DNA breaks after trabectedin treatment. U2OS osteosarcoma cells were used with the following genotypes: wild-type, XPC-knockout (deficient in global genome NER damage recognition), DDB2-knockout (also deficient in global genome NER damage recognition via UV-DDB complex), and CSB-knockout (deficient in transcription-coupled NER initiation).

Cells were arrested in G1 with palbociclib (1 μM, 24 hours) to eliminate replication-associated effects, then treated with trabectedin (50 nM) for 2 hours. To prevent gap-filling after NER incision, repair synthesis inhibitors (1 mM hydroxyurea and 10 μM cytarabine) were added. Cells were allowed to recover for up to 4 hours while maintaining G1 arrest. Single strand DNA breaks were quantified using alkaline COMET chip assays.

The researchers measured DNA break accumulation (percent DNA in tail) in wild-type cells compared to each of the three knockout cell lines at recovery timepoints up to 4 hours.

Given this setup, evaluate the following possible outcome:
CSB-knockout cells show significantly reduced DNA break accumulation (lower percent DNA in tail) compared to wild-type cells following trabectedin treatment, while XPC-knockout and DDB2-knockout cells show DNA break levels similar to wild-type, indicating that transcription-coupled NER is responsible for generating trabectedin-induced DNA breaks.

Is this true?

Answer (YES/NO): YES